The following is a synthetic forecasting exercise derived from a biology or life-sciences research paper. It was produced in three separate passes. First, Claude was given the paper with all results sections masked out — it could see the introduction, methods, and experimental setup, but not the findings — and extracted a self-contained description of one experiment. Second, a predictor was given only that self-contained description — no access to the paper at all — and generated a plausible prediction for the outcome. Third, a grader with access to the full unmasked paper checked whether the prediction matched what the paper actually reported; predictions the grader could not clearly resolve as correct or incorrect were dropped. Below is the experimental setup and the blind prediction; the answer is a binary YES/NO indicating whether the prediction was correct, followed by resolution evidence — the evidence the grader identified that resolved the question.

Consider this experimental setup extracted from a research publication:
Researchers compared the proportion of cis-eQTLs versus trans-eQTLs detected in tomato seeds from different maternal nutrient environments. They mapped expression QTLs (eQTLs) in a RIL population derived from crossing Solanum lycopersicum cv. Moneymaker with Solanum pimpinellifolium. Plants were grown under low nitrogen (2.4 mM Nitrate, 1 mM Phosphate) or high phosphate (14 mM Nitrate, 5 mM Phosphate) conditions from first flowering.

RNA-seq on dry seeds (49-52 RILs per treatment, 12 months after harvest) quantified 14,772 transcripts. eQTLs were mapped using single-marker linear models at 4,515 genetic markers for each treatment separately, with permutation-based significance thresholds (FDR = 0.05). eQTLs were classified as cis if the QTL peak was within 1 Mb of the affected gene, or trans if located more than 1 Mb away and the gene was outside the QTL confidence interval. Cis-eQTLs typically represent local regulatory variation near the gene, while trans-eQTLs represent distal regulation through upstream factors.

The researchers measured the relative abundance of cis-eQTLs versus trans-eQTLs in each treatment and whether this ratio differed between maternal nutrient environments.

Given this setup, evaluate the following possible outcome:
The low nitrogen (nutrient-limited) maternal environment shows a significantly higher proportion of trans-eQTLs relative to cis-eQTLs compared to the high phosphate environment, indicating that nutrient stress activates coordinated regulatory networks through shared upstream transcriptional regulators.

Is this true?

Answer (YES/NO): YES